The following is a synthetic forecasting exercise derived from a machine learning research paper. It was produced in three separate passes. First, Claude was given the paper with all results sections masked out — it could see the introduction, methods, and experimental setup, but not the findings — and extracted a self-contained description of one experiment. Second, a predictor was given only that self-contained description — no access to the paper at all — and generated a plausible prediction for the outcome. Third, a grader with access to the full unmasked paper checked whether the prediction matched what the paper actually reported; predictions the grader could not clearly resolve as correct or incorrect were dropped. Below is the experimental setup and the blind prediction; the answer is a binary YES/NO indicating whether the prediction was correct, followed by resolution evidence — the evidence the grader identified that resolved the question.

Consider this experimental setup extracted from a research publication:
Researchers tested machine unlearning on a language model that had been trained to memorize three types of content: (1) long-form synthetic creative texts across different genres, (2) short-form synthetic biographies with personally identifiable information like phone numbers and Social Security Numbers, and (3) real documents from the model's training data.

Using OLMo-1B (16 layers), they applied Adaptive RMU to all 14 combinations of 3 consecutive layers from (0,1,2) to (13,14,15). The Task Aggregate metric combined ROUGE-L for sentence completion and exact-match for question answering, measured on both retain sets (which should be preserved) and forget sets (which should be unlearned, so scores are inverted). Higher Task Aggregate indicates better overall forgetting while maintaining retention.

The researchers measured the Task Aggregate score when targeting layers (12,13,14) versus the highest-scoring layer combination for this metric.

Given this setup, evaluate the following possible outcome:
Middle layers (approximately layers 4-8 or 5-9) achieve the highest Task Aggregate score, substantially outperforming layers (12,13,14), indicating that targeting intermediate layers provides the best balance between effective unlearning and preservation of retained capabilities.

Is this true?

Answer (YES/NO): YES